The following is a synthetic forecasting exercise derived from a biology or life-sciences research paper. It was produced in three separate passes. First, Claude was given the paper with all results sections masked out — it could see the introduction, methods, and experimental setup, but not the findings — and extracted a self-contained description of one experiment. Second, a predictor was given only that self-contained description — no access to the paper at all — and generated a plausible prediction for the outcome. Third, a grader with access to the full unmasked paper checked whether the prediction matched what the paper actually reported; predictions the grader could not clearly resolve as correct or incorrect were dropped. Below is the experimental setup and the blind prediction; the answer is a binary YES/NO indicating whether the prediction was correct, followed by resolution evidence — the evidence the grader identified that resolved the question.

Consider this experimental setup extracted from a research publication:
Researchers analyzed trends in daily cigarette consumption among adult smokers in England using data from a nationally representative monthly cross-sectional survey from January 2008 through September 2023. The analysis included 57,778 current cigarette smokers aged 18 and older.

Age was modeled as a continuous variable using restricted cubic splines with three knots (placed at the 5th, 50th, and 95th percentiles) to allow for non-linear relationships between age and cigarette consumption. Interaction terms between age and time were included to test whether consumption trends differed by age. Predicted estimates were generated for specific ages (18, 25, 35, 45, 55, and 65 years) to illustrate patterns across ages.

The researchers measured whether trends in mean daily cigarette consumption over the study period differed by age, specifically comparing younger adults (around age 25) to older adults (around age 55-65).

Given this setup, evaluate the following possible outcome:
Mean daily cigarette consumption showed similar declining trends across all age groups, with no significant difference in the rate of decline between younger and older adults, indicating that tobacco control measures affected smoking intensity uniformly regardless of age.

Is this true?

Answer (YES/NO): NO